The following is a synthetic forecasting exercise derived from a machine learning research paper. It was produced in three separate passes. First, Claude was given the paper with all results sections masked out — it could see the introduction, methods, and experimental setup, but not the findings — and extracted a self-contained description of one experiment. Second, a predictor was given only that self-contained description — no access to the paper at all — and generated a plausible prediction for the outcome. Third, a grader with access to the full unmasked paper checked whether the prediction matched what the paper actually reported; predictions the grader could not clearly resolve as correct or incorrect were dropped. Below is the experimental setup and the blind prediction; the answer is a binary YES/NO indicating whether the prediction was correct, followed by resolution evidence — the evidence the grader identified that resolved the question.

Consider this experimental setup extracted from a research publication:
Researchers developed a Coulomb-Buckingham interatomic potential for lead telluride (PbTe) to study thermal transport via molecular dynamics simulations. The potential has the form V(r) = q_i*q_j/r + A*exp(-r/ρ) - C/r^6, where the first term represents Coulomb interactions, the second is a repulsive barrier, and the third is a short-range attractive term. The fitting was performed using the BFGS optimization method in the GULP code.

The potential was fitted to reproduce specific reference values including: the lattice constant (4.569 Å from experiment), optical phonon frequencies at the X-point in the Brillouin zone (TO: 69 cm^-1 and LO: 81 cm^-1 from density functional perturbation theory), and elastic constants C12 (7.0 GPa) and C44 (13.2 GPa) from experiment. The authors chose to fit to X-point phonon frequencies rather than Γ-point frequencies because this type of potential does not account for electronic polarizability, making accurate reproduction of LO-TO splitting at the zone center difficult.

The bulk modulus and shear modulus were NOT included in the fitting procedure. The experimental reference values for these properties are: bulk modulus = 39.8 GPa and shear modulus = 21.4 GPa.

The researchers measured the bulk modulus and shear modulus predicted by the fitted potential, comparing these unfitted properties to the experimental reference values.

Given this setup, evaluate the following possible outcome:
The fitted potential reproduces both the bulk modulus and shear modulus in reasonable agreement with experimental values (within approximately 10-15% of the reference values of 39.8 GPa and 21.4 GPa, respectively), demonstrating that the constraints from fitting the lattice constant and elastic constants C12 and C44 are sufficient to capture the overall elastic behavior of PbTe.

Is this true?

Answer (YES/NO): NO